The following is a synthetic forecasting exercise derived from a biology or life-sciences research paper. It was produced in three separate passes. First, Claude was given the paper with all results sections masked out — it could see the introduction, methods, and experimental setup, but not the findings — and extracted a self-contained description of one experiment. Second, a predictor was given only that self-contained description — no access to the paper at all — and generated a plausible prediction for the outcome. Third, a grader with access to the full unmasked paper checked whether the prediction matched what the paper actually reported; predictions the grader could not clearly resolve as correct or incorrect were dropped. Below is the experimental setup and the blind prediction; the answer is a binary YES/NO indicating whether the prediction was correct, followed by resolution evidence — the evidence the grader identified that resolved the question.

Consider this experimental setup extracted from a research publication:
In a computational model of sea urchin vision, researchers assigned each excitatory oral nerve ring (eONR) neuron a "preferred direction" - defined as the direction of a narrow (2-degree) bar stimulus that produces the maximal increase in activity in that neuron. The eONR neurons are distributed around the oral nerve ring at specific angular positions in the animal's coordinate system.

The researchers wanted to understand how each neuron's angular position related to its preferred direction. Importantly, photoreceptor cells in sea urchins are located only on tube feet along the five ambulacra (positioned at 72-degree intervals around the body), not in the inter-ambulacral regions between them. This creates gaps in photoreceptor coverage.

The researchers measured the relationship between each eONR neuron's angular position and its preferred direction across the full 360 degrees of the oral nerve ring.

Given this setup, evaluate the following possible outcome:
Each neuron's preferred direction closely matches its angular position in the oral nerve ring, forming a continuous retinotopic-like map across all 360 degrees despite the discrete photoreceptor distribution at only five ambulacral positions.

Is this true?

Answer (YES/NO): NO